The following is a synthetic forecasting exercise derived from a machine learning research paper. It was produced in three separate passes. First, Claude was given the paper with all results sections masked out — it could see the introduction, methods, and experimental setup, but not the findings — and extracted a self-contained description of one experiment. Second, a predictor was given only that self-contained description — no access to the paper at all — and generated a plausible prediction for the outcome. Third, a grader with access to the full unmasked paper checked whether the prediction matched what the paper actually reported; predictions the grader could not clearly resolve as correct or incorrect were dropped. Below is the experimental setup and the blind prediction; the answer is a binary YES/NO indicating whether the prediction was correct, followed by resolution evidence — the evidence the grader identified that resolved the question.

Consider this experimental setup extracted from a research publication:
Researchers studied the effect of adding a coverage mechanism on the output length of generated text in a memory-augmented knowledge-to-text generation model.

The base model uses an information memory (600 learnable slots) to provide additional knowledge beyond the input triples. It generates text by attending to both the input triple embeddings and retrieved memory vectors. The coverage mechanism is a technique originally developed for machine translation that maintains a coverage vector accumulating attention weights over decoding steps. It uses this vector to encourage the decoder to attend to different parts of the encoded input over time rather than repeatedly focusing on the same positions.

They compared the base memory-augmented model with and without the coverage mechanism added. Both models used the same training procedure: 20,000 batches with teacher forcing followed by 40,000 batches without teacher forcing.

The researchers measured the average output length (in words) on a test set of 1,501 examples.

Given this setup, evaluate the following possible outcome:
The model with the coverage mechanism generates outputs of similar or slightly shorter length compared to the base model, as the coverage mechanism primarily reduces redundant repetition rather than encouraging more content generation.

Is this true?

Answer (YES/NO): NO